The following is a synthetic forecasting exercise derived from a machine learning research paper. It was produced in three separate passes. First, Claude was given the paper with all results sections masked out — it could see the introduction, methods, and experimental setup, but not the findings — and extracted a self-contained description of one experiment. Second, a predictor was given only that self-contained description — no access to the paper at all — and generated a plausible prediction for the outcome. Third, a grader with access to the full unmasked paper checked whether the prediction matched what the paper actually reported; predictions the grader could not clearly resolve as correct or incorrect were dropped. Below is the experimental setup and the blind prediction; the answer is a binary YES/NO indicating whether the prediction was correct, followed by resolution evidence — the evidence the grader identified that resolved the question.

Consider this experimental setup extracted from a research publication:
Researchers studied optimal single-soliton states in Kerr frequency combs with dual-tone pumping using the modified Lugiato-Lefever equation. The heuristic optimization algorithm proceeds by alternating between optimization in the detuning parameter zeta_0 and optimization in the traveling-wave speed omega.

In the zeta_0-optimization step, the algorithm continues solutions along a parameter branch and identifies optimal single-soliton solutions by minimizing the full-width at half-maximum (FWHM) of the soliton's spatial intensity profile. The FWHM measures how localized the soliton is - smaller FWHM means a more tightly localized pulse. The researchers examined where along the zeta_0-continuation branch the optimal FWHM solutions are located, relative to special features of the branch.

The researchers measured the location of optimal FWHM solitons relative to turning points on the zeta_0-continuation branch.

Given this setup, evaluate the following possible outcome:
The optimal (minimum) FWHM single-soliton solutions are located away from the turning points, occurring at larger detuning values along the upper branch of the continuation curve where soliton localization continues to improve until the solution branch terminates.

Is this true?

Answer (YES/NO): NO